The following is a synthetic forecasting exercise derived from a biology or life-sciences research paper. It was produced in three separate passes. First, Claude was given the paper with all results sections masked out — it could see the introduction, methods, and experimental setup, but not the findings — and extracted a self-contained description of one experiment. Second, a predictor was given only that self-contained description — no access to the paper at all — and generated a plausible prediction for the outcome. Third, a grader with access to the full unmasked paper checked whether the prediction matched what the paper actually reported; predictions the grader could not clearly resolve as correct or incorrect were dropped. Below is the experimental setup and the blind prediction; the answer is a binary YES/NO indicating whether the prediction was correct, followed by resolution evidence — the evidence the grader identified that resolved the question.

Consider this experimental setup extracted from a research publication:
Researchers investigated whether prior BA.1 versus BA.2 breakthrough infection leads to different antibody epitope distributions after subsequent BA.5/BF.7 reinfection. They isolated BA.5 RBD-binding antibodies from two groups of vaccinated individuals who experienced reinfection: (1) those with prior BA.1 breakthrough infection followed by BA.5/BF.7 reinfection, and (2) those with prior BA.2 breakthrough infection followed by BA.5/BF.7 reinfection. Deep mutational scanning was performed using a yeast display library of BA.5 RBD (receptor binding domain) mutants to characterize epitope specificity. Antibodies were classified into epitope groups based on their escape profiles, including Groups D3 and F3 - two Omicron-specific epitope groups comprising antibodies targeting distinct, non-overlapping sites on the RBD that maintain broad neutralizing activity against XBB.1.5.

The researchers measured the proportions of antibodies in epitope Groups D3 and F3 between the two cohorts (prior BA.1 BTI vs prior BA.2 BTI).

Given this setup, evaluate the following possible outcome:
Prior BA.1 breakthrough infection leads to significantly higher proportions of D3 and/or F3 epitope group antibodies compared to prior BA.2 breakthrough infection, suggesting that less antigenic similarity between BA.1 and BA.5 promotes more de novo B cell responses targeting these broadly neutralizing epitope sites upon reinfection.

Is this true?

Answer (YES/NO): YES